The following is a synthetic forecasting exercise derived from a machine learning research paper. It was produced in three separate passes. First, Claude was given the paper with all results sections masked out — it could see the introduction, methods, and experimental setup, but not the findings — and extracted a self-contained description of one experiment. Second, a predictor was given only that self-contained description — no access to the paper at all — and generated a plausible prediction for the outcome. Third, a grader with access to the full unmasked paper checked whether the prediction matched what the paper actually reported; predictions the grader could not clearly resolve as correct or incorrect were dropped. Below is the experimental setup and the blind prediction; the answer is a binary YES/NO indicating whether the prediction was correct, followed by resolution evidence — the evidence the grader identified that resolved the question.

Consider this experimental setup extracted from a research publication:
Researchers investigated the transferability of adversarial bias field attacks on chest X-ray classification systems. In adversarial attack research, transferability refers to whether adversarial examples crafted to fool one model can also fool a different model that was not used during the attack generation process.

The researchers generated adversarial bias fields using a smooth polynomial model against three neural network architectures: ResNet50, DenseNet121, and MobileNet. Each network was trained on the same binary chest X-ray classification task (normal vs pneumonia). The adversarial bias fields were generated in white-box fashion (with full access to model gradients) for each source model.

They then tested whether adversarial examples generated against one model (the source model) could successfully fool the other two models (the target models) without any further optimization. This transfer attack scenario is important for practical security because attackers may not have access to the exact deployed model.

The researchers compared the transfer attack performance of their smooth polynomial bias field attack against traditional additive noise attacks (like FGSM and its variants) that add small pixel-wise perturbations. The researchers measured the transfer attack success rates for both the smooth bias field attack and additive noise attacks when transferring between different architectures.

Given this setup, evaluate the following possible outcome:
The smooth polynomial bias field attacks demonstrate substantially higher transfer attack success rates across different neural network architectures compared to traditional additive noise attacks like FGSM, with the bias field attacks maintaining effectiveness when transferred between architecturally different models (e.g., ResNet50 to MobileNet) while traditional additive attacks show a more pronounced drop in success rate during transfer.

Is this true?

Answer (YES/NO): YES